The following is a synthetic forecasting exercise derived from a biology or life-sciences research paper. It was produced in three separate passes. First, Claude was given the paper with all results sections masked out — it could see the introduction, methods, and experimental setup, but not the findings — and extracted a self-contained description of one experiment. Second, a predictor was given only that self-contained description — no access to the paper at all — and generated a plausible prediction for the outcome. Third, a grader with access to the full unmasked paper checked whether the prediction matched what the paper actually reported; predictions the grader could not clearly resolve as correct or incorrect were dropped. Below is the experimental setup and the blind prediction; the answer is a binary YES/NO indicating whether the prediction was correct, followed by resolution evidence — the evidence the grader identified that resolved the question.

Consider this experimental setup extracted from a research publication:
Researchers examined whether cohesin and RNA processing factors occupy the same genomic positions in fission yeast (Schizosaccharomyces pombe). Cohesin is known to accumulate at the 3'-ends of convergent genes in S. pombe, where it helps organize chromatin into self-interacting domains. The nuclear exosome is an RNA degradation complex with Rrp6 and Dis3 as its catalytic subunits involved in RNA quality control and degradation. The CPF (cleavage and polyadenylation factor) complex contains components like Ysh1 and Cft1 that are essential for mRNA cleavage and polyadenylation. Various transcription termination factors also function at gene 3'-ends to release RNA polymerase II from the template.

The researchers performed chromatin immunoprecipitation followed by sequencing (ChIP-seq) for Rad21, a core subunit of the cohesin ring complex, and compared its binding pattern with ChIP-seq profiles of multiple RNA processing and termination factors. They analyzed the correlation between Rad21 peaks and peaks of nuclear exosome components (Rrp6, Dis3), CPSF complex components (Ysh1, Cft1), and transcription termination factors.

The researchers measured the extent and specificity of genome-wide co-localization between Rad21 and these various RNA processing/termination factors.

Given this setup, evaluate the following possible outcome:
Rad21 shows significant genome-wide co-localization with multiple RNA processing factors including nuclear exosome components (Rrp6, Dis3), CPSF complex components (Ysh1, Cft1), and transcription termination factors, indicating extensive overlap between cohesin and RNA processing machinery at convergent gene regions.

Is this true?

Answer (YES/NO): NO